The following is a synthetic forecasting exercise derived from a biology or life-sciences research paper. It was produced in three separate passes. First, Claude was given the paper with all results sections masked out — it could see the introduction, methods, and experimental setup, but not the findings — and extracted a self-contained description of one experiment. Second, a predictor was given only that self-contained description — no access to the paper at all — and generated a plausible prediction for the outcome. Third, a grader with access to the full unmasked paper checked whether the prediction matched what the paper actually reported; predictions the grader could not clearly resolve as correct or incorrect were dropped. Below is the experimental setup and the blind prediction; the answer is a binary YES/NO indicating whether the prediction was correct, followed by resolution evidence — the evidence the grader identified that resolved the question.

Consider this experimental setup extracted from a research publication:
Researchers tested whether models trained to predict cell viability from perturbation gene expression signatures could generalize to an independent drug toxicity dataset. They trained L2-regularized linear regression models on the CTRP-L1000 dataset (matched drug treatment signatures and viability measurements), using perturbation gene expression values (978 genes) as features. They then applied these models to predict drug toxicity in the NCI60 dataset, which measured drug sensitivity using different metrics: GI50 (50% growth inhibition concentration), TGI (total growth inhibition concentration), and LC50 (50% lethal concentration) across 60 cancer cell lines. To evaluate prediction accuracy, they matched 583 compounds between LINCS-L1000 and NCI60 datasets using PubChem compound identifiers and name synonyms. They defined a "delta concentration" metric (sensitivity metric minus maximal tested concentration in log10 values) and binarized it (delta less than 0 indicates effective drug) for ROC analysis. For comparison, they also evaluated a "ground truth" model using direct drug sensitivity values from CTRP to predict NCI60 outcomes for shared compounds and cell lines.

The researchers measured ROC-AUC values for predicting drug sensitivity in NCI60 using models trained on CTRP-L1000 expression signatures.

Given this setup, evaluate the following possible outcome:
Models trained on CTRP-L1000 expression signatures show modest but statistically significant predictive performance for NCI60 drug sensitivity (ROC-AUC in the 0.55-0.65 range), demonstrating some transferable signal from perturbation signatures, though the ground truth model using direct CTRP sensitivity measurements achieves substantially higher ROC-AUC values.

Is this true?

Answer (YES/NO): NO